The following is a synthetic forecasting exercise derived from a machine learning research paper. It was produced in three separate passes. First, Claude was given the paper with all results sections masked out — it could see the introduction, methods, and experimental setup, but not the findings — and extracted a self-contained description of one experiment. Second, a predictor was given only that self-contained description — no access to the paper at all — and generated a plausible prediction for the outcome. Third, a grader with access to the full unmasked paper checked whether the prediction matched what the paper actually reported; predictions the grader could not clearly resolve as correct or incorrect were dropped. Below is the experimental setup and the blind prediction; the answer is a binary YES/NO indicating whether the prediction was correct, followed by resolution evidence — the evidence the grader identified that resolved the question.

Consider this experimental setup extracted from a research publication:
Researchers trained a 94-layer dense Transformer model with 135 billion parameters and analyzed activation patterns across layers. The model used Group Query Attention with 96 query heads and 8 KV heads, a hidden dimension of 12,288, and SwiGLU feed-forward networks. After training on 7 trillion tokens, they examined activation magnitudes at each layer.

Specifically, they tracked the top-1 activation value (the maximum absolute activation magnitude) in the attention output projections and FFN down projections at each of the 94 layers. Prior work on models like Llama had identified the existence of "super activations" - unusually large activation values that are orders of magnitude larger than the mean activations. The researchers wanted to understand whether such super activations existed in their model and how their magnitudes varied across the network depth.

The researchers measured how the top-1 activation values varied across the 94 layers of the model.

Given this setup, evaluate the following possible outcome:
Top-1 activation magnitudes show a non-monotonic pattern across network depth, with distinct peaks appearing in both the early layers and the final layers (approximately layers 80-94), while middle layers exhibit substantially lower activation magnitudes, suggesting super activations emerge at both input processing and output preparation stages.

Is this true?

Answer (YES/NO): NO